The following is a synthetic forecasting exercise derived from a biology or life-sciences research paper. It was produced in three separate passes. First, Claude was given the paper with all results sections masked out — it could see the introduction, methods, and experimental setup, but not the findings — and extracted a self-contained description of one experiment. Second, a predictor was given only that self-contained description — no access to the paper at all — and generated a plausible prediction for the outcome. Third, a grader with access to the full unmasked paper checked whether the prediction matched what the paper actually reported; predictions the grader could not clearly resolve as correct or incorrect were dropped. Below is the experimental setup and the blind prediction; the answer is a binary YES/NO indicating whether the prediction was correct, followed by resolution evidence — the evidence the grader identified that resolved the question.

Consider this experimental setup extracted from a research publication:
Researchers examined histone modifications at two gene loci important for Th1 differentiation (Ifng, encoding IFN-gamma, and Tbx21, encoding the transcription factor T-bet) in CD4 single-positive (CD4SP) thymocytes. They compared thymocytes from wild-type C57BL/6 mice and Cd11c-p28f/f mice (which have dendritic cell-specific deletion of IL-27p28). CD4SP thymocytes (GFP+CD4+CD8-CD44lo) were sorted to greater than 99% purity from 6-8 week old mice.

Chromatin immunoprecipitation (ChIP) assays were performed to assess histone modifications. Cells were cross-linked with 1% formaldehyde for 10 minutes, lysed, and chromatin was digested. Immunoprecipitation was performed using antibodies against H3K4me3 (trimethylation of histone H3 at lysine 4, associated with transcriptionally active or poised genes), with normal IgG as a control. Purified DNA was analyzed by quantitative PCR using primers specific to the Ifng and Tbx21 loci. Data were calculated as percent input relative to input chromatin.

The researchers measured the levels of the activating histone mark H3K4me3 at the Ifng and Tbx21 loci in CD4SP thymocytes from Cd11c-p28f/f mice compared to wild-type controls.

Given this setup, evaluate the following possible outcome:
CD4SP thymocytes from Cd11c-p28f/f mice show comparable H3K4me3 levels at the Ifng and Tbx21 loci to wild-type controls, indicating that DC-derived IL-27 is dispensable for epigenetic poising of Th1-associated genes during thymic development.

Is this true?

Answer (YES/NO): NO